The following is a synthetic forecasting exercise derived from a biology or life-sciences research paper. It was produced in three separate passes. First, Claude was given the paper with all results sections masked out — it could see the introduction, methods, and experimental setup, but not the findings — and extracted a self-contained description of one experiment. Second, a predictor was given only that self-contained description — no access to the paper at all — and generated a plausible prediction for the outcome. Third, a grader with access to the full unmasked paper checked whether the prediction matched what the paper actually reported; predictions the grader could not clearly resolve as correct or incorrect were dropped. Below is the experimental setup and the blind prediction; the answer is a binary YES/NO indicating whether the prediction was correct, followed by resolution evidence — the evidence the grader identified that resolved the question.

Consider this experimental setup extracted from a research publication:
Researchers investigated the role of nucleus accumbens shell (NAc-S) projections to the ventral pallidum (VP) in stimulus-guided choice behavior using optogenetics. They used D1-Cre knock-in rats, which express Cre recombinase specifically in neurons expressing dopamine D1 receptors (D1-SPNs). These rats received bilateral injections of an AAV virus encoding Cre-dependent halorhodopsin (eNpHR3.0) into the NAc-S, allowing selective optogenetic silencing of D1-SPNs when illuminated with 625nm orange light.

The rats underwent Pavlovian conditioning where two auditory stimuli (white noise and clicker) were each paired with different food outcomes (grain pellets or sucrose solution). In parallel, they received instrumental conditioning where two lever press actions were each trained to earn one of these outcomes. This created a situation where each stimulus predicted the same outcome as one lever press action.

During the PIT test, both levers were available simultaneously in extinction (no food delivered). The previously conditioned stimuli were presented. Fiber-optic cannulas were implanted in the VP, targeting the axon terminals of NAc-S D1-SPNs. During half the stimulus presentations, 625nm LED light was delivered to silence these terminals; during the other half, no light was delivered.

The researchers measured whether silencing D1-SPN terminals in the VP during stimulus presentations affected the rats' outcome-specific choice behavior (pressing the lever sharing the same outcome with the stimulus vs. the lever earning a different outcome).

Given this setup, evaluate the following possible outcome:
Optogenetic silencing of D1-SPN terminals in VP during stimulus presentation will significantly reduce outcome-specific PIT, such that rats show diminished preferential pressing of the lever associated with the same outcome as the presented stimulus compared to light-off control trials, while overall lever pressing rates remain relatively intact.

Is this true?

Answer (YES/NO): NO